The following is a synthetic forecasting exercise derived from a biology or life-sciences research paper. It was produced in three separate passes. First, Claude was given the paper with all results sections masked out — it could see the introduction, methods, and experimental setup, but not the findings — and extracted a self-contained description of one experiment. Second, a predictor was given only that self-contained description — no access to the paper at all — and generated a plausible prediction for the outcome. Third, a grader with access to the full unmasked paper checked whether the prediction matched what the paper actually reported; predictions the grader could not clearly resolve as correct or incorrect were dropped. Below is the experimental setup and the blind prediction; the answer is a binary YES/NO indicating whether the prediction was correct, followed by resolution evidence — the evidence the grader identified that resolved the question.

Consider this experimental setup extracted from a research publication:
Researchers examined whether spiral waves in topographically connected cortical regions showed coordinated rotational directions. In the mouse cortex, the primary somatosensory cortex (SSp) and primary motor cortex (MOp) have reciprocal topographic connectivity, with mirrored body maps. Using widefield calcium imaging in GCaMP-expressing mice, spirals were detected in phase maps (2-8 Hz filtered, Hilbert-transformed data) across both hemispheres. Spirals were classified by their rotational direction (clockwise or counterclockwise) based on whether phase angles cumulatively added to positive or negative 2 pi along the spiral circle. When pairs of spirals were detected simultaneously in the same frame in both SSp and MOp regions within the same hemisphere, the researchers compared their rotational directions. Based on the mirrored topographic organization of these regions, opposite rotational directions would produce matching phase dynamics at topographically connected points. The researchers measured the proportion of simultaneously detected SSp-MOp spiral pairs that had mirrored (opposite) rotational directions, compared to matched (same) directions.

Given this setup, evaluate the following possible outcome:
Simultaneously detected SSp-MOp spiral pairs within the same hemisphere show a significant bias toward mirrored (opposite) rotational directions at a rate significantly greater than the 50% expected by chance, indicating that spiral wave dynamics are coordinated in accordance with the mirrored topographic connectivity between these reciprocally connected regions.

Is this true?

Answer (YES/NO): YES